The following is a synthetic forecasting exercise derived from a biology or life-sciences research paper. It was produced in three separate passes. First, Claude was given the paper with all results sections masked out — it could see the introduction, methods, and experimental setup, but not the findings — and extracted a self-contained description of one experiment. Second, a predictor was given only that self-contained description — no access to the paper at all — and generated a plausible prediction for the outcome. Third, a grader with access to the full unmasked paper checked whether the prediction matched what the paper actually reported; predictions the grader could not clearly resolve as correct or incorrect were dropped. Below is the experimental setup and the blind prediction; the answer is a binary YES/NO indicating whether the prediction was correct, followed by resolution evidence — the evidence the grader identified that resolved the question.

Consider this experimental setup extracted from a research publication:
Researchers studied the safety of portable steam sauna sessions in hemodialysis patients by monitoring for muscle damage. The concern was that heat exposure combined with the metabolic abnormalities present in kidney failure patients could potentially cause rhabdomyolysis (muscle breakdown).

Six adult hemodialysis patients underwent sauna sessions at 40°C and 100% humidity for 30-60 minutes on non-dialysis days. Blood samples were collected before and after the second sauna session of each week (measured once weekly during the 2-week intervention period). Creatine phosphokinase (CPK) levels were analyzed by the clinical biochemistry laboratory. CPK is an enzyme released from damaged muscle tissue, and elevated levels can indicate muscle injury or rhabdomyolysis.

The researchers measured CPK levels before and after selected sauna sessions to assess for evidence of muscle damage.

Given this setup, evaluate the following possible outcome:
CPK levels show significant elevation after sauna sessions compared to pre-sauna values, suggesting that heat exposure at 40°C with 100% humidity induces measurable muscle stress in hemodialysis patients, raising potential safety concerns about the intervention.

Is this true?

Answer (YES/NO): NO